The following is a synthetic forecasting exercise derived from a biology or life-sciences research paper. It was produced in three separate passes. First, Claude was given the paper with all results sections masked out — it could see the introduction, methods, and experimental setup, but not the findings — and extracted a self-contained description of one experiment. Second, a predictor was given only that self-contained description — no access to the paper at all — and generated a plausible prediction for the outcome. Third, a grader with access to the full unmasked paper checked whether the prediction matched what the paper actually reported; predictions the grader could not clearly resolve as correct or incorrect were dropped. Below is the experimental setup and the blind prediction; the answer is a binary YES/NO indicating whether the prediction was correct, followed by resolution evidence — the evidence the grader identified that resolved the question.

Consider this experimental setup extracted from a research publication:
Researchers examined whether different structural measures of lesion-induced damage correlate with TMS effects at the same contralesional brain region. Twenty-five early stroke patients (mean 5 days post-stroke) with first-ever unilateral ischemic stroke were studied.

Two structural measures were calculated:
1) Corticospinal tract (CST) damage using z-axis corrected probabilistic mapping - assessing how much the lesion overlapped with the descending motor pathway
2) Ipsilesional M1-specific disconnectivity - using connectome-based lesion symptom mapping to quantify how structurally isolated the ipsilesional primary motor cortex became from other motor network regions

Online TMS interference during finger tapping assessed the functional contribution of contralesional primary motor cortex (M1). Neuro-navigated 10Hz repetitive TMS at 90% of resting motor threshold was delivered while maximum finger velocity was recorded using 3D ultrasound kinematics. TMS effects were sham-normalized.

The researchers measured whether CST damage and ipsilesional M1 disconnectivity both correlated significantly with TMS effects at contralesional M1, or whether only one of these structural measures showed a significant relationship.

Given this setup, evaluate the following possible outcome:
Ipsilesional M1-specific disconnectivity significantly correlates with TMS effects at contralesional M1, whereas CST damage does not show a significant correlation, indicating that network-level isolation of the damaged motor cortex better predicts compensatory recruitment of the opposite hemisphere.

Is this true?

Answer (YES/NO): NO